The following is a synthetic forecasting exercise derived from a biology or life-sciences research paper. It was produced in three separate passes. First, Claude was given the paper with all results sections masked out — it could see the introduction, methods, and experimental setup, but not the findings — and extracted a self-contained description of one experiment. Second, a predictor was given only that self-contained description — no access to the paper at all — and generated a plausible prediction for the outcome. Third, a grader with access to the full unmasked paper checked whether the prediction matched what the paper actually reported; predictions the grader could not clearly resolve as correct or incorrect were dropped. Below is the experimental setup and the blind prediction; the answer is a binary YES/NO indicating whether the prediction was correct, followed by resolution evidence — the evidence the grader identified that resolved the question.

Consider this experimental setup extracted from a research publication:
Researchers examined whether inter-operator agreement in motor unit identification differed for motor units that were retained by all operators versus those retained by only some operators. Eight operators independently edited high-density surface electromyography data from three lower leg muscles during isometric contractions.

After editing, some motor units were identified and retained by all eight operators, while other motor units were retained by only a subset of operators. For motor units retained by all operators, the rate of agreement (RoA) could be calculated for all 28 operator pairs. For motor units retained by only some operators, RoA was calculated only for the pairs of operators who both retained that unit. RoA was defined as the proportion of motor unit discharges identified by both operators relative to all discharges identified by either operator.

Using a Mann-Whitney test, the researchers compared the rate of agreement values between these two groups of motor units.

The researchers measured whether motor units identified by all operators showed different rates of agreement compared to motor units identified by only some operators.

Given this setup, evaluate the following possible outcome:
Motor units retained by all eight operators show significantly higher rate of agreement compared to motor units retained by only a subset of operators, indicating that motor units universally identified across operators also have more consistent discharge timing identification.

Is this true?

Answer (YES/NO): YES